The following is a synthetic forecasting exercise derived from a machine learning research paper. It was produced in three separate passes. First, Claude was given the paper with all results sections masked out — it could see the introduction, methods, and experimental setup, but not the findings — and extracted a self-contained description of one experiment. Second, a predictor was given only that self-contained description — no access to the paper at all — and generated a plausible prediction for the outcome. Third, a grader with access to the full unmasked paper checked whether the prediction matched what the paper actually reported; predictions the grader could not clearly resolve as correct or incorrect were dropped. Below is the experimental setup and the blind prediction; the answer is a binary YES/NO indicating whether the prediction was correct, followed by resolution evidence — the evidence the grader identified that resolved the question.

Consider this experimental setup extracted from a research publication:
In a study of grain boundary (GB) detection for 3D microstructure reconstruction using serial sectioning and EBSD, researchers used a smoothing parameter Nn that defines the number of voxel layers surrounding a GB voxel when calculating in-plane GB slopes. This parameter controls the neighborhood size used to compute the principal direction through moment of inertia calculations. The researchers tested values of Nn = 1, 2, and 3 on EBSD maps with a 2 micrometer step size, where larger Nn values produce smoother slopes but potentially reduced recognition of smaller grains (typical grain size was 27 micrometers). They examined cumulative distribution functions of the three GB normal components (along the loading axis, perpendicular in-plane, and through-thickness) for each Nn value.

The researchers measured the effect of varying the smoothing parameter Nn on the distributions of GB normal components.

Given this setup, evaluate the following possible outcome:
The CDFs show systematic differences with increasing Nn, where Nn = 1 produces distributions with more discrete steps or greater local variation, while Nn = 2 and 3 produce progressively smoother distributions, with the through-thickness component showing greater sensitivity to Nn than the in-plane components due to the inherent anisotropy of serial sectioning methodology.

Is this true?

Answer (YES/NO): NO